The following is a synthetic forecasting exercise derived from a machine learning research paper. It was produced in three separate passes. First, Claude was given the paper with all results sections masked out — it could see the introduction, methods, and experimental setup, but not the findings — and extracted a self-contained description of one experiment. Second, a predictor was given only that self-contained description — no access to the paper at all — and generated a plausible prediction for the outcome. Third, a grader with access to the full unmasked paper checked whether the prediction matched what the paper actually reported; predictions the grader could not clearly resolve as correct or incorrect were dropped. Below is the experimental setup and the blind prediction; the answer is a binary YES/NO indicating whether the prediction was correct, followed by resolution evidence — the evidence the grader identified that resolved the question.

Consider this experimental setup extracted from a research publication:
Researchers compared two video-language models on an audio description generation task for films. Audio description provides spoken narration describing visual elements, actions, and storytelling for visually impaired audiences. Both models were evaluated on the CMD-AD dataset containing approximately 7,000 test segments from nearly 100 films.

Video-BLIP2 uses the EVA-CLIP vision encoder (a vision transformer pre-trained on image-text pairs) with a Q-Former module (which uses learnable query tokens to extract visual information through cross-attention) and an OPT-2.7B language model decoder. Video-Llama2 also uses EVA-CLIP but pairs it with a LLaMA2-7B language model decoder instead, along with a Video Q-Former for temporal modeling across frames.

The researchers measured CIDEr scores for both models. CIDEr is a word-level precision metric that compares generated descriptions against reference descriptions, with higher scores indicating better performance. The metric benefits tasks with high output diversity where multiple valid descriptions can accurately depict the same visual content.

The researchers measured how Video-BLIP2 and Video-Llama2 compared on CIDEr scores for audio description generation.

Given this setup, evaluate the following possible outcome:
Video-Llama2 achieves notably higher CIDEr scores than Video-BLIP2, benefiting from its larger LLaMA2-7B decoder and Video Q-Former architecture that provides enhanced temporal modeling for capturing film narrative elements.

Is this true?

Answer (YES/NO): NO